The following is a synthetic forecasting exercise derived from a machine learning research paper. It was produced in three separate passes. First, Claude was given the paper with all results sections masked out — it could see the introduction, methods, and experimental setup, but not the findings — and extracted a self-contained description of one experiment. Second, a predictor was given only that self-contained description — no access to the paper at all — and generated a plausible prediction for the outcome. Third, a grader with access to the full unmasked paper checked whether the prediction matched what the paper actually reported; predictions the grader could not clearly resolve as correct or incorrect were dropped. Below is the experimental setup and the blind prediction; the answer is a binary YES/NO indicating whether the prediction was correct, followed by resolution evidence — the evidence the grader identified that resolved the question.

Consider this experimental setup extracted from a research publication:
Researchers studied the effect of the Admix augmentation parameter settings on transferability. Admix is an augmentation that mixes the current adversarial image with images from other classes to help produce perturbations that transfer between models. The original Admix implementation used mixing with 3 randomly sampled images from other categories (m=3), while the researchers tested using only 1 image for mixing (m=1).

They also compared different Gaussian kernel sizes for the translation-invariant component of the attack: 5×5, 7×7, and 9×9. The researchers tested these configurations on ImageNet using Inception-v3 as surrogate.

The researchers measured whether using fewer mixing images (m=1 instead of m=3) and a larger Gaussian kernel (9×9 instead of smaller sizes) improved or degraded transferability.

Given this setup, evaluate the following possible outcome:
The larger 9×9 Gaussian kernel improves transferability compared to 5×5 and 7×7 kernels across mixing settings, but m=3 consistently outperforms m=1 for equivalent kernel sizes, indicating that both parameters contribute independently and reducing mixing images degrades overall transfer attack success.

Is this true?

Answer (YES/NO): NO